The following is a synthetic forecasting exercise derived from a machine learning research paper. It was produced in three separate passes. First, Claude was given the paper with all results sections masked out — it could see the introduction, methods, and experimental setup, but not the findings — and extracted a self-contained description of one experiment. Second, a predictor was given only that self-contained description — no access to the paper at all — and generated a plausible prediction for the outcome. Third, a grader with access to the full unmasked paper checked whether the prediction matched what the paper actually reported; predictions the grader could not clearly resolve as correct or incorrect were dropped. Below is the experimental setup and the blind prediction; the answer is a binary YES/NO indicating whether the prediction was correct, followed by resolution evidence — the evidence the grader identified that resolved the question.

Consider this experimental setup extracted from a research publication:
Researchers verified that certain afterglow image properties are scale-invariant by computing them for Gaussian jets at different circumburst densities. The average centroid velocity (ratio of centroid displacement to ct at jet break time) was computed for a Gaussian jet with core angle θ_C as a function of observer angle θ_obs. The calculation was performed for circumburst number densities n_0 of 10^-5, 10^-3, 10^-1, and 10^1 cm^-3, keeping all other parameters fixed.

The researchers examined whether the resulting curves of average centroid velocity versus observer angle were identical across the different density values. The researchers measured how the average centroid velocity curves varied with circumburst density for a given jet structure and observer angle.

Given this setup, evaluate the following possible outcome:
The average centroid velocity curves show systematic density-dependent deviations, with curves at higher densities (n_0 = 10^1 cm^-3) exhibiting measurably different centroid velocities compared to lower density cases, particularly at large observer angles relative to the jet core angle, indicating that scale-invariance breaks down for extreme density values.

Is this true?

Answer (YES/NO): NO